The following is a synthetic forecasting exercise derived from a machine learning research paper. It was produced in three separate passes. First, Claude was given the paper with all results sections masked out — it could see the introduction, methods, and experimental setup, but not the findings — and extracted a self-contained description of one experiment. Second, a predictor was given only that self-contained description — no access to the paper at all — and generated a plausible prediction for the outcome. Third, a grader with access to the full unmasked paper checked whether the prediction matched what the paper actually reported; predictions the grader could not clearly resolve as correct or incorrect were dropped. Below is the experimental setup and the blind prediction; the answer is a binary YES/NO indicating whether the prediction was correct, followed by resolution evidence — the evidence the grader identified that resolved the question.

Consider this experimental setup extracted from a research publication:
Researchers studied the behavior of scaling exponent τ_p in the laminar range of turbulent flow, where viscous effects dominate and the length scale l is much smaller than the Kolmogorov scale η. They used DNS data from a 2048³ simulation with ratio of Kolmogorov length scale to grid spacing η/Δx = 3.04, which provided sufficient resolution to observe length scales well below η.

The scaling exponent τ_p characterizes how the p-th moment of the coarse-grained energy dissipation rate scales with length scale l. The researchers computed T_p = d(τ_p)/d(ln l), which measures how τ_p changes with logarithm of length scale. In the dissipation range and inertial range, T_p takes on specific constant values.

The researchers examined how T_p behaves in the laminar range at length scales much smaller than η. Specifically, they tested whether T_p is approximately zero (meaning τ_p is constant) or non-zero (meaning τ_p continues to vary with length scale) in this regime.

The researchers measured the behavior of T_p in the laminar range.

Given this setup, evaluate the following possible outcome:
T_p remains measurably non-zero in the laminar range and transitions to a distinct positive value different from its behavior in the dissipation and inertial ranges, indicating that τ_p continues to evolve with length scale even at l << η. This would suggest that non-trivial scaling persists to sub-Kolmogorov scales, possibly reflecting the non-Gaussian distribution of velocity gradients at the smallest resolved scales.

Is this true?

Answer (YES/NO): NO